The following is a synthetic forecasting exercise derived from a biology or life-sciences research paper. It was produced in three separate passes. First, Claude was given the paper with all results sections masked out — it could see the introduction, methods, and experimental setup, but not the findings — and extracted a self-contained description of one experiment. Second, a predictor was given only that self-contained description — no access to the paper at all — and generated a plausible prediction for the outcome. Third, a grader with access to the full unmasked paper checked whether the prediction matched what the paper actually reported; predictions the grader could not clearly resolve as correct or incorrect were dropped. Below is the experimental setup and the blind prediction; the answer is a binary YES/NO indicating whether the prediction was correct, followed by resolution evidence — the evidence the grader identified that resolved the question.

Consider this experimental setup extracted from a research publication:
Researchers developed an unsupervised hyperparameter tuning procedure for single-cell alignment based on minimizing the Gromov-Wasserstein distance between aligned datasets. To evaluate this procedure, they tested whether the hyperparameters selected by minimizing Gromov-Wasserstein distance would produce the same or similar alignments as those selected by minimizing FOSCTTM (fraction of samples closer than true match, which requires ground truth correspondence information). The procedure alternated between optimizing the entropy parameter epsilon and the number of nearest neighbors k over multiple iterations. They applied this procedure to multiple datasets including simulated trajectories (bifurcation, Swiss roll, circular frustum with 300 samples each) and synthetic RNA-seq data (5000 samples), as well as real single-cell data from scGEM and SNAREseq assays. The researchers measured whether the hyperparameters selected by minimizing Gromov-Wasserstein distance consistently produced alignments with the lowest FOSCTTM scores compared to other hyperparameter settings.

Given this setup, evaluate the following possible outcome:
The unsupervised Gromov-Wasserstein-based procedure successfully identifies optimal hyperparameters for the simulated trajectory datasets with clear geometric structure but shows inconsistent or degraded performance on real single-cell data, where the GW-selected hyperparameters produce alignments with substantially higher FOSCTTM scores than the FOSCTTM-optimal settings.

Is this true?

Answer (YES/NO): NO